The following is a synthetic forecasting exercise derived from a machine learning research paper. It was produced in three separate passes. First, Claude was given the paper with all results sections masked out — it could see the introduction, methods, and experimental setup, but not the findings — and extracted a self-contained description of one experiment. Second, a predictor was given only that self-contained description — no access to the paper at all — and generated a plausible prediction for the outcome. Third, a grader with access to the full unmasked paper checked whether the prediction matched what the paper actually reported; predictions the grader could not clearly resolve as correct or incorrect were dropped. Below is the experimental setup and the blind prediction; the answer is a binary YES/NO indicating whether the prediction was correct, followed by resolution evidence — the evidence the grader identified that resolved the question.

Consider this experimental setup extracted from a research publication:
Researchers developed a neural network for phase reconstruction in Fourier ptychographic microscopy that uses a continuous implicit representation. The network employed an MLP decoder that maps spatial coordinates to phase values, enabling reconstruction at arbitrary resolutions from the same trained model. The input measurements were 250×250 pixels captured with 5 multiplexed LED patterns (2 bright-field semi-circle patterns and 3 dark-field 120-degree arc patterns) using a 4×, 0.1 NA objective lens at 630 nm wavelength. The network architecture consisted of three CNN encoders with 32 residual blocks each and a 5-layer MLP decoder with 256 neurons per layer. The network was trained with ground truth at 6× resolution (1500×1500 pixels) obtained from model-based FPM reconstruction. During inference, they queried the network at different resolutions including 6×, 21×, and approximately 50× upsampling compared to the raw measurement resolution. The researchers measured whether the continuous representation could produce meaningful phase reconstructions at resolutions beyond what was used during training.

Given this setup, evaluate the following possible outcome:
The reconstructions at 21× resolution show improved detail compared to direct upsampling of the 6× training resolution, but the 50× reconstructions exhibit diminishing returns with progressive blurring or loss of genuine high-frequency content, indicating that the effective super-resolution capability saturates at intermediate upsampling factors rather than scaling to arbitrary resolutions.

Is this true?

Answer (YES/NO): NO